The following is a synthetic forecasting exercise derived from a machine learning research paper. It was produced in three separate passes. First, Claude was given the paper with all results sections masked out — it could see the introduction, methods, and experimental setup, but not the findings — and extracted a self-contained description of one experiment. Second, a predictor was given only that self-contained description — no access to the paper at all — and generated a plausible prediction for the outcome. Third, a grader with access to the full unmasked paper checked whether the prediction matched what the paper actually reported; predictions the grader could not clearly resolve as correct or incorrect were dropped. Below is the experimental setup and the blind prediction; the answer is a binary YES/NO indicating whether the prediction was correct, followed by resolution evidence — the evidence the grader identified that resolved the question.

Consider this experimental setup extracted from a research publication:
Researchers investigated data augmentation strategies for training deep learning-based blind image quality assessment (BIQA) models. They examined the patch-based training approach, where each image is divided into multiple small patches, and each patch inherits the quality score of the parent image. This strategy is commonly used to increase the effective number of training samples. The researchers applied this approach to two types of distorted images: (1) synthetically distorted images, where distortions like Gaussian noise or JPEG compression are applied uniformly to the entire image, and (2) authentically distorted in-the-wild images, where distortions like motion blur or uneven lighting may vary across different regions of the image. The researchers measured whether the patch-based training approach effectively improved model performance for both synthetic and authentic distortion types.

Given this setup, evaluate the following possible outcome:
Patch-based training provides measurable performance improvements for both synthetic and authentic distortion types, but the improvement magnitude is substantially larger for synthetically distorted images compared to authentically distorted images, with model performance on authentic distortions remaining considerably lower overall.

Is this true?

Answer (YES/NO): NO